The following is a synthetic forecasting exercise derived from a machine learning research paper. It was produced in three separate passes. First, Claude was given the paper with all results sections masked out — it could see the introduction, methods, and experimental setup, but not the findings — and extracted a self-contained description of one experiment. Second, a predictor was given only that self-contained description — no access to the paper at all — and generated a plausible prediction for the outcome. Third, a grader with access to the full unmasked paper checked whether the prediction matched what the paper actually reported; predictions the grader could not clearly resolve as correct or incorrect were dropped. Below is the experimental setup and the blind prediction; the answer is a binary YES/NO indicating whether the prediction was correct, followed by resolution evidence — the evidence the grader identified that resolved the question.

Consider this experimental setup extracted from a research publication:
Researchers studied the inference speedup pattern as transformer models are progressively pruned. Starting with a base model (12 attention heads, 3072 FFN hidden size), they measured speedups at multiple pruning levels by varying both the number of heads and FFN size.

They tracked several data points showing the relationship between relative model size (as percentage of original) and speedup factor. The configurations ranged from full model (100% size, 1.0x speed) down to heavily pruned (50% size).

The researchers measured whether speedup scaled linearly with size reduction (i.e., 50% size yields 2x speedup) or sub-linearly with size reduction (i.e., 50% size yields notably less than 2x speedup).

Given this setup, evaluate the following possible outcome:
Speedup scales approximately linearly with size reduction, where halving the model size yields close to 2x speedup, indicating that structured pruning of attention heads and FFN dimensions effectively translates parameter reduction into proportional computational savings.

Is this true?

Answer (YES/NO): YES